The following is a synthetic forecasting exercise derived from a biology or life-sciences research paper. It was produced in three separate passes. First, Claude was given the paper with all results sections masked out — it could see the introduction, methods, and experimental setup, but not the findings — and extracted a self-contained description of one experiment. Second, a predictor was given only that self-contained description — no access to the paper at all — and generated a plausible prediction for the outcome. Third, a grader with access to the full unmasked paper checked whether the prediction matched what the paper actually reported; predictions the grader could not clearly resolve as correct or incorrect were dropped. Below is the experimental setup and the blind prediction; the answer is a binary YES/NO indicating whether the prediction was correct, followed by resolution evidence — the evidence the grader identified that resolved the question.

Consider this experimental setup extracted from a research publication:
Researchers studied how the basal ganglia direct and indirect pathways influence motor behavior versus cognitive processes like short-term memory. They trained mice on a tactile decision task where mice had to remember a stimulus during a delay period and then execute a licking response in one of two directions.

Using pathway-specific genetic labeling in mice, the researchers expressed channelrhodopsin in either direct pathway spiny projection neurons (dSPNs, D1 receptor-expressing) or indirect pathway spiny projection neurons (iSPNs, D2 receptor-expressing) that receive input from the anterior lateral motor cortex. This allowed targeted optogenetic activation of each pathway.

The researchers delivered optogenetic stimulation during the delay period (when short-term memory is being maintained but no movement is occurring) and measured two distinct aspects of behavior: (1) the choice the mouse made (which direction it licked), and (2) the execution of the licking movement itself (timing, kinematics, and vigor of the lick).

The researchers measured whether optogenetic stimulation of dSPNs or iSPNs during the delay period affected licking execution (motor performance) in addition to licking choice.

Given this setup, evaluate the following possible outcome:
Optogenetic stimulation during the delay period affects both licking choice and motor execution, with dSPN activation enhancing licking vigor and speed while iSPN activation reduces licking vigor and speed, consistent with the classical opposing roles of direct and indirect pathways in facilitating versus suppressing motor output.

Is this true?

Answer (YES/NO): NO